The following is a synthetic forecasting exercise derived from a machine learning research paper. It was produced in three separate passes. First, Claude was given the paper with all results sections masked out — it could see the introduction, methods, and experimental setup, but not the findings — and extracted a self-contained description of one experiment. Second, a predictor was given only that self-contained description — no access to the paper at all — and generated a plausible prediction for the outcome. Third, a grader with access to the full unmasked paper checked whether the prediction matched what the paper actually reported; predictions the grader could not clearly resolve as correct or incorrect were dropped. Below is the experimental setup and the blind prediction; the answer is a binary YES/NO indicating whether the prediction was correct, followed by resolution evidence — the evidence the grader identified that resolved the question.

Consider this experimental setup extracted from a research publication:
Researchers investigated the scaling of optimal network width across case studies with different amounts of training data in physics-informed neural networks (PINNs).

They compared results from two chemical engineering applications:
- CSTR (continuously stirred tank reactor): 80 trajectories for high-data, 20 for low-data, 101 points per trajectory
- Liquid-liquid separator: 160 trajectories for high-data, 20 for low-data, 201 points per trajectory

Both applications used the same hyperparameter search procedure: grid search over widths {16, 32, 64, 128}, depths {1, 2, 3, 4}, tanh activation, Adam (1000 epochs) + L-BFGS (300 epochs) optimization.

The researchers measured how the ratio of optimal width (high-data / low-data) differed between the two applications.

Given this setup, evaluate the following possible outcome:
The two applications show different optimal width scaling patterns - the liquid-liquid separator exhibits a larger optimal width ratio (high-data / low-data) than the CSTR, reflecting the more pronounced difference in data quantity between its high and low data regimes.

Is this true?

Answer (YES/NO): YES